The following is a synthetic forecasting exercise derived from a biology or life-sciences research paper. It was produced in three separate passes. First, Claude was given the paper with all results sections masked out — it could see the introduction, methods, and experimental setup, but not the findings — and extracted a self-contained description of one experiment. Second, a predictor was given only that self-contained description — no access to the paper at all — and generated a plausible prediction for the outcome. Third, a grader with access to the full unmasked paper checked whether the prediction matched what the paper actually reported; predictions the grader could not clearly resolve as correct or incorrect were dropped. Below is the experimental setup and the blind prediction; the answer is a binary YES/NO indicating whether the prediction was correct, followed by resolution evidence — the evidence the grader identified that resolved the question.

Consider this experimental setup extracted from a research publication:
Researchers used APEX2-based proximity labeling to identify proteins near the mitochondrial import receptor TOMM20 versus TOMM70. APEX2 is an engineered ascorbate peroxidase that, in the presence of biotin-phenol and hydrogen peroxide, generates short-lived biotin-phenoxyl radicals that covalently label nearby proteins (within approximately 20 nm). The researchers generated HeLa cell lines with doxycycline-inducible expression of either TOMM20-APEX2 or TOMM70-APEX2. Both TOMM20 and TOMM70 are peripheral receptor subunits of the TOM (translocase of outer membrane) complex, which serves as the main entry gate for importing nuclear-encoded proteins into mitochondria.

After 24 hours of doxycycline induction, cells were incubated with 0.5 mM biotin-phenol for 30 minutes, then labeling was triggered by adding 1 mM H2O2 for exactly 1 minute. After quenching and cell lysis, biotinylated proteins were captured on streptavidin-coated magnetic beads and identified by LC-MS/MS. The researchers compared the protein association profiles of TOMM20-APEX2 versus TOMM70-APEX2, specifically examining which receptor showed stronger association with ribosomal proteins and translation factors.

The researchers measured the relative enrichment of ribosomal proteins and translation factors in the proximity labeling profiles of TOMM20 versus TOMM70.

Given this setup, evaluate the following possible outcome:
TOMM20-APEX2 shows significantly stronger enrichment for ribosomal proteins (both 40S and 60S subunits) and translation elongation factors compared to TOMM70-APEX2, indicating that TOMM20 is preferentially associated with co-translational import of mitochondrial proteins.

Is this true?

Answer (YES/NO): YES